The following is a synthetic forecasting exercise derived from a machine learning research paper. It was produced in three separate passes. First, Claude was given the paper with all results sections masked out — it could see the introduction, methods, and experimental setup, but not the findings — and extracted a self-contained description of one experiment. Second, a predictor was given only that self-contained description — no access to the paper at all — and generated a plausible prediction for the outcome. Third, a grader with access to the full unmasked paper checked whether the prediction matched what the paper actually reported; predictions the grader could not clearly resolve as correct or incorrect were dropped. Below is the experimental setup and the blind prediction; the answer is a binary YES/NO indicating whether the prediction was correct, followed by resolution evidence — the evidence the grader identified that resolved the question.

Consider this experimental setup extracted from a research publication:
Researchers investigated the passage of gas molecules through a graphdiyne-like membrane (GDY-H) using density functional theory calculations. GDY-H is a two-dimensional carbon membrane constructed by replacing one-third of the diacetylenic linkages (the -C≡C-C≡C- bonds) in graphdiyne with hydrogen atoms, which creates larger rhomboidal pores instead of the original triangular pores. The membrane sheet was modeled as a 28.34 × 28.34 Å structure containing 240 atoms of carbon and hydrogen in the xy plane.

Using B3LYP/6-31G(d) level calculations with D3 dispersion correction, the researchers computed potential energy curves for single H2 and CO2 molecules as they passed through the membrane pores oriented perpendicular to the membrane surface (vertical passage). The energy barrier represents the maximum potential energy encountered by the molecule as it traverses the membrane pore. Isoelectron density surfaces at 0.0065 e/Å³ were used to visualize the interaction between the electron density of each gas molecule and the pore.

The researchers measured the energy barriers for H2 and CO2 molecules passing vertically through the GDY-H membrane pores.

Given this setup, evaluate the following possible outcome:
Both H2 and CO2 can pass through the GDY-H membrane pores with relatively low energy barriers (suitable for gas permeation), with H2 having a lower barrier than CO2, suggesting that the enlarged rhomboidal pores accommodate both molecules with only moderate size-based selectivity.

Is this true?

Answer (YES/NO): YES